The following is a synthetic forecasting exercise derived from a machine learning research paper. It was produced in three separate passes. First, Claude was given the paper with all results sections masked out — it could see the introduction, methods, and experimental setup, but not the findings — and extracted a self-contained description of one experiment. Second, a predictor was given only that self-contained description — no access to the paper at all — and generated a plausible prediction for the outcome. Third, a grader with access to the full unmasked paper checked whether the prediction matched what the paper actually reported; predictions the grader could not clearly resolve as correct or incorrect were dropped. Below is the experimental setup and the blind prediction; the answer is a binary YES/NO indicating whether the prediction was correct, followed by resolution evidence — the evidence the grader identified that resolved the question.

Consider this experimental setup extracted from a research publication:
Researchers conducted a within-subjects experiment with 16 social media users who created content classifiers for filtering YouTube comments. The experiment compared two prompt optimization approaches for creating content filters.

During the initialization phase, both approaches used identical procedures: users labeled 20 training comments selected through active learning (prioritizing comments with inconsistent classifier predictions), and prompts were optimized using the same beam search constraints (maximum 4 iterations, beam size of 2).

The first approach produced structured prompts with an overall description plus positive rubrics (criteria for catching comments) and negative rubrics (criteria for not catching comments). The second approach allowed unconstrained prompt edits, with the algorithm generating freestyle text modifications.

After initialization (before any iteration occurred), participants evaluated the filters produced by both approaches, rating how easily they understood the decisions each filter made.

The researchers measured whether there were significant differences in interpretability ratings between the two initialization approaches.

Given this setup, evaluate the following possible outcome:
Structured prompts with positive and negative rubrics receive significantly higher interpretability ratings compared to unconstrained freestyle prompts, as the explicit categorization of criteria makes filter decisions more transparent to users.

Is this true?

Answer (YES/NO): NO